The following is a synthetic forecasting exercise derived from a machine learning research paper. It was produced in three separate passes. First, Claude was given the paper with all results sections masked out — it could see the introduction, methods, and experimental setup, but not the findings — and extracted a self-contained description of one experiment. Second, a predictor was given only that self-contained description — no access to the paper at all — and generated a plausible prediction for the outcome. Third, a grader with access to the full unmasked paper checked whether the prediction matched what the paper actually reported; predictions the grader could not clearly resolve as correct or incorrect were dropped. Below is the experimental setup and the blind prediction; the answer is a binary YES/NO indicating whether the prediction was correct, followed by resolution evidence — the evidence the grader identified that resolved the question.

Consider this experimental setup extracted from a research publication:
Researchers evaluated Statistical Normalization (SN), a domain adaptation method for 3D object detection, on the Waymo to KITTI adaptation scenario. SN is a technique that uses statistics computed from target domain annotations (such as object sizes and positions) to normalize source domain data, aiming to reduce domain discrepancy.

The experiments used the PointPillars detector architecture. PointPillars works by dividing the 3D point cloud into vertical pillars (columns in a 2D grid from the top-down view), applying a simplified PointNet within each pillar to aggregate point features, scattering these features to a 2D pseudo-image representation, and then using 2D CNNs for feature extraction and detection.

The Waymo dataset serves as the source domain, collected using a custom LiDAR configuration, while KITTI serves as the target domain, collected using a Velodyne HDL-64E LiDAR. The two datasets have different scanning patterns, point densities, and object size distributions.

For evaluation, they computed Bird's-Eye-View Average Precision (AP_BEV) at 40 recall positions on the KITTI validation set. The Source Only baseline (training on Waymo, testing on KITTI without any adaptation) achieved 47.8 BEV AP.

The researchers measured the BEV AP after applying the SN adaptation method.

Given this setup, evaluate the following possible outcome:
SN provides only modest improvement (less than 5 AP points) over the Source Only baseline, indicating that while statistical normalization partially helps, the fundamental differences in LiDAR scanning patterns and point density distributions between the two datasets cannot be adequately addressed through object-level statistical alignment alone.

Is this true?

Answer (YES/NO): NO